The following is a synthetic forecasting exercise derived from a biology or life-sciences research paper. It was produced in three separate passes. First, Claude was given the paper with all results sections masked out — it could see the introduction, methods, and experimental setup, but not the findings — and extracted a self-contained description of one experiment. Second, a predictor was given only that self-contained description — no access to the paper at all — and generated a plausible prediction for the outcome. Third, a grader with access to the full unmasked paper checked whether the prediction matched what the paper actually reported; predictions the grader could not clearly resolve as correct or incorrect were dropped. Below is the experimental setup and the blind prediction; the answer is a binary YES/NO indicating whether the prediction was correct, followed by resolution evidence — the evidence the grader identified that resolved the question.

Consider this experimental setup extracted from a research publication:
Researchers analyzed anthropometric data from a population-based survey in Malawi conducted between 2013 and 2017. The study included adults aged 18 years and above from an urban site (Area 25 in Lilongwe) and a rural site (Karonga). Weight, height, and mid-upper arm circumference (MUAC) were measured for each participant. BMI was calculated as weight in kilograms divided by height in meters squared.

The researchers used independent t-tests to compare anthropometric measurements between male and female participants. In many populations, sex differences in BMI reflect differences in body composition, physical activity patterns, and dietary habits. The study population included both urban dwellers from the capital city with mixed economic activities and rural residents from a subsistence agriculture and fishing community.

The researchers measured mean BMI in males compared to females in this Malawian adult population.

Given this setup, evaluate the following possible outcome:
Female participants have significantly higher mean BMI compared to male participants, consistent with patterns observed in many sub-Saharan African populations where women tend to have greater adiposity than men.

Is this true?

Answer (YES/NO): YES